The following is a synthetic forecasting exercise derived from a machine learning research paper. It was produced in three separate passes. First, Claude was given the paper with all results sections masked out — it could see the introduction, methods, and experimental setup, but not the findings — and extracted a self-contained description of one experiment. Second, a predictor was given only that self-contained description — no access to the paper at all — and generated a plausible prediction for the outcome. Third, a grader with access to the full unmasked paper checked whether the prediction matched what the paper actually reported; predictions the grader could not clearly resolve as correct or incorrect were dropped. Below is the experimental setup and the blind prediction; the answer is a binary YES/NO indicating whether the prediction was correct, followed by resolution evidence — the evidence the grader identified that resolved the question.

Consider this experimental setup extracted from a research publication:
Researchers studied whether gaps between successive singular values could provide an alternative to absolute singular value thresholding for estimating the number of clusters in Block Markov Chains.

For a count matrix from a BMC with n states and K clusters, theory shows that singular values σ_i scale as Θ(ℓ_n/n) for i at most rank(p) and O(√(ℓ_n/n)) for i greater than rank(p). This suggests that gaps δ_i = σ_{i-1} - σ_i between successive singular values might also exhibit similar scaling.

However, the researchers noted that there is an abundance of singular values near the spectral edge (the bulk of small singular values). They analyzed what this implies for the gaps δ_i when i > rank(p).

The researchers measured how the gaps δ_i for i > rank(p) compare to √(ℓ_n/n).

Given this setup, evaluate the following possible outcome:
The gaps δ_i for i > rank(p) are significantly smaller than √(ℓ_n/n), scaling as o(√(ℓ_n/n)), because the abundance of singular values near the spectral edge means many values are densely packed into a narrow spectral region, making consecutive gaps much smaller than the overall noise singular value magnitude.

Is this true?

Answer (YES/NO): YES